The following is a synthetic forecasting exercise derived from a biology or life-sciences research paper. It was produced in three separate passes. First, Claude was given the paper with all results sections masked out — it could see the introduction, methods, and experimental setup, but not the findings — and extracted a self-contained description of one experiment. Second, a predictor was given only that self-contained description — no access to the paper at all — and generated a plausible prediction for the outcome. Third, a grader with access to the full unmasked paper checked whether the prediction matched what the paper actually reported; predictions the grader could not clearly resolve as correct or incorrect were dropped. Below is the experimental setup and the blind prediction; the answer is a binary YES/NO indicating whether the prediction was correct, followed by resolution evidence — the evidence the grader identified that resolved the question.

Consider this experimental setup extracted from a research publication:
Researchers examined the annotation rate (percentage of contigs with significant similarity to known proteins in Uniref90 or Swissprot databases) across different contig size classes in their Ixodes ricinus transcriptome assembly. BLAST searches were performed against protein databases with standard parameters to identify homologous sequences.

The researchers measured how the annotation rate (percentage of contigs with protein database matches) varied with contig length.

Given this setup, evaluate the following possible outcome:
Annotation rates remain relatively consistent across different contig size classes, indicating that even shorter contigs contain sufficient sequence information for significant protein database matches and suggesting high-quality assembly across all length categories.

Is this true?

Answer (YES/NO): NO